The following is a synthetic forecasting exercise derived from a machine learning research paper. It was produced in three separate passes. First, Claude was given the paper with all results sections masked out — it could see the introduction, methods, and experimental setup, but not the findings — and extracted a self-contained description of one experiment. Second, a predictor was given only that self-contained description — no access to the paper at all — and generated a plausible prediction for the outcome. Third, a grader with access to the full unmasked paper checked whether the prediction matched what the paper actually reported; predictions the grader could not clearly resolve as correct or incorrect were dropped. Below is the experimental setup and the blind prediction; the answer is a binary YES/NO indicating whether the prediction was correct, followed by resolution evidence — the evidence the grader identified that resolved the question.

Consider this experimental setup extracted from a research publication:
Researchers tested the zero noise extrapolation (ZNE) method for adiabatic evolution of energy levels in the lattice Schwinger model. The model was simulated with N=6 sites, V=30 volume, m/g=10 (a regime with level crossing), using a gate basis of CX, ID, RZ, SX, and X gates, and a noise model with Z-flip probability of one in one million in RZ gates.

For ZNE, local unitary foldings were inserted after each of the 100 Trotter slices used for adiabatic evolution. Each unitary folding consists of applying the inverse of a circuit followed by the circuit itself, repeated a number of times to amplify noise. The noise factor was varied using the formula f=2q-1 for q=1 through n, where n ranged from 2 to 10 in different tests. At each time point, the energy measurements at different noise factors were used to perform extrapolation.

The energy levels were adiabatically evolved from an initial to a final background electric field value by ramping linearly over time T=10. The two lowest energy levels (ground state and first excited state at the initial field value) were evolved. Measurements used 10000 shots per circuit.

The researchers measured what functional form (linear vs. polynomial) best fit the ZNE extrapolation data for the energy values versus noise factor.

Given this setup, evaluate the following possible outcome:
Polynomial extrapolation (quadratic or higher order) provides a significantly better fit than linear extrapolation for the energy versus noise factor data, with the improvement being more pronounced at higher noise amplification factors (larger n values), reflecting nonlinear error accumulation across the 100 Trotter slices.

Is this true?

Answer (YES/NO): NO